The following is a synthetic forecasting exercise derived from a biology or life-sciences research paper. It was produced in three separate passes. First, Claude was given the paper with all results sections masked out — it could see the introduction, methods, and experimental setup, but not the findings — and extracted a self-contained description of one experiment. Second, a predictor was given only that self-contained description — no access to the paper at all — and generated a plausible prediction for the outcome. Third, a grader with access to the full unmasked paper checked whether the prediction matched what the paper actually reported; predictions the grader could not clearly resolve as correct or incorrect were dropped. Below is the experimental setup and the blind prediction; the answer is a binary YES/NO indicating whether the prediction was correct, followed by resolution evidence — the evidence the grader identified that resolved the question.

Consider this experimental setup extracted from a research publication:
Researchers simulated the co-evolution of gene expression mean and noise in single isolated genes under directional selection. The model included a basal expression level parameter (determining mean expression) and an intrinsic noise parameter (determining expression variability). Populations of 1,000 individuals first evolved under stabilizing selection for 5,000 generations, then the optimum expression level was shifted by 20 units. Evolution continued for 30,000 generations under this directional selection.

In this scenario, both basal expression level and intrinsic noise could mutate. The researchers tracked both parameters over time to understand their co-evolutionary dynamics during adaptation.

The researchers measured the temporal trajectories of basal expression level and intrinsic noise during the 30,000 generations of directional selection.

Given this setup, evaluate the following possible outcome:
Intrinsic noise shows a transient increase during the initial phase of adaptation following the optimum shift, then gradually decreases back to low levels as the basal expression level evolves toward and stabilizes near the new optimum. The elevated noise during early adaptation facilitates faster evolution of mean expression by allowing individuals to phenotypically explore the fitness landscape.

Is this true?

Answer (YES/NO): YES